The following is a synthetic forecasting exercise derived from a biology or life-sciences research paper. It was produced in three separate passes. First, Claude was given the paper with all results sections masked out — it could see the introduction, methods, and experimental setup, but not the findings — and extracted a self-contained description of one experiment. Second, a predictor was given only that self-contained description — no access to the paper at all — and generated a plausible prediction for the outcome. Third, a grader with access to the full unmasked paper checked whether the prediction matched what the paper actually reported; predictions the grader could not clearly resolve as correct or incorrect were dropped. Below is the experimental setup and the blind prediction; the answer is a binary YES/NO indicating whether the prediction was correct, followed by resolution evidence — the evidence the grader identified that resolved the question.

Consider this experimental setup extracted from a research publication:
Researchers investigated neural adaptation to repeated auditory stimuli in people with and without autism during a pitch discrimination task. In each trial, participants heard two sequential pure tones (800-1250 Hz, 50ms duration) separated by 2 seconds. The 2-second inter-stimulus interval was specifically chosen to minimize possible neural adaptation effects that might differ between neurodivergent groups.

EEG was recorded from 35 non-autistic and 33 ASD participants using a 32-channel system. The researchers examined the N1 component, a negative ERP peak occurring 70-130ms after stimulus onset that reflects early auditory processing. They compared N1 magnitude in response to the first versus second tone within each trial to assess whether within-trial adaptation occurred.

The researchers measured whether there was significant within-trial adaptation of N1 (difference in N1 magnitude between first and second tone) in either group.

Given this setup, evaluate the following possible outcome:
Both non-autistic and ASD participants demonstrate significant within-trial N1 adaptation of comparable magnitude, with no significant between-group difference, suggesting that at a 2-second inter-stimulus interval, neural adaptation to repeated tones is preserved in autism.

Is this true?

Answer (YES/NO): NO